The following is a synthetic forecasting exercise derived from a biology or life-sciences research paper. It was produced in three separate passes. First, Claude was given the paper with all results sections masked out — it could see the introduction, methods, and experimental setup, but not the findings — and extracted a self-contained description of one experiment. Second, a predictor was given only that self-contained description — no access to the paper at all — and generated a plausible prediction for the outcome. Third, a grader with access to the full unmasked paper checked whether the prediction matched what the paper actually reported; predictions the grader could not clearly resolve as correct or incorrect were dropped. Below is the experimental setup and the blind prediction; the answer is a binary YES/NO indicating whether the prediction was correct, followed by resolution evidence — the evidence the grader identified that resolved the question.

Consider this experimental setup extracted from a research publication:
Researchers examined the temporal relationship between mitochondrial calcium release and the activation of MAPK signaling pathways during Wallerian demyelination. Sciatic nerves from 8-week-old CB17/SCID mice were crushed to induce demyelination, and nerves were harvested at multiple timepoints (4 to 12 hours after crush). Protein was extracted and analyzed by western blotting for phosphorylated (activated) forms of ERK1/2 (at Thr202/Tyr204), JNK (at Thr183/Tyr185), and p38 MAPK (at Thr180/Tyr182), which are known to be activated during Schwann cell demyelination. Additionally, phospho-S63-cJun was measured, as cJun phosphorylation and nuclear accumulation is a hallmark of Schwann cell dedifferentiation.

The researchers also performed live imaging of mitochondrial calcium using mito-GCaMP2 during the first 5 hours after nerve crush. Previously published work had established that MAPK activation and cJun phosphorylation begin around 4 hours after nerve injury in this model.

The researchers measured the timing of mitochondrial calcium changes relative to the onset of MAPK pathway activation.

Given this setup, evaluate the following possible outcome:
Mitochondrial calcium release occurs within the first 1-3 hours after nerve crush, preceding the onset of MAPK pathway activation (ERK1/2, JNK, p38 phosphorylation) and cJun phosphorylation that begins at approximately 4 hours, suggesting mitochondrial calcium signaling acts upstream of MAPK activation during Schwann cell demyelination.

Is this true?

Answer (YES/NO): YES